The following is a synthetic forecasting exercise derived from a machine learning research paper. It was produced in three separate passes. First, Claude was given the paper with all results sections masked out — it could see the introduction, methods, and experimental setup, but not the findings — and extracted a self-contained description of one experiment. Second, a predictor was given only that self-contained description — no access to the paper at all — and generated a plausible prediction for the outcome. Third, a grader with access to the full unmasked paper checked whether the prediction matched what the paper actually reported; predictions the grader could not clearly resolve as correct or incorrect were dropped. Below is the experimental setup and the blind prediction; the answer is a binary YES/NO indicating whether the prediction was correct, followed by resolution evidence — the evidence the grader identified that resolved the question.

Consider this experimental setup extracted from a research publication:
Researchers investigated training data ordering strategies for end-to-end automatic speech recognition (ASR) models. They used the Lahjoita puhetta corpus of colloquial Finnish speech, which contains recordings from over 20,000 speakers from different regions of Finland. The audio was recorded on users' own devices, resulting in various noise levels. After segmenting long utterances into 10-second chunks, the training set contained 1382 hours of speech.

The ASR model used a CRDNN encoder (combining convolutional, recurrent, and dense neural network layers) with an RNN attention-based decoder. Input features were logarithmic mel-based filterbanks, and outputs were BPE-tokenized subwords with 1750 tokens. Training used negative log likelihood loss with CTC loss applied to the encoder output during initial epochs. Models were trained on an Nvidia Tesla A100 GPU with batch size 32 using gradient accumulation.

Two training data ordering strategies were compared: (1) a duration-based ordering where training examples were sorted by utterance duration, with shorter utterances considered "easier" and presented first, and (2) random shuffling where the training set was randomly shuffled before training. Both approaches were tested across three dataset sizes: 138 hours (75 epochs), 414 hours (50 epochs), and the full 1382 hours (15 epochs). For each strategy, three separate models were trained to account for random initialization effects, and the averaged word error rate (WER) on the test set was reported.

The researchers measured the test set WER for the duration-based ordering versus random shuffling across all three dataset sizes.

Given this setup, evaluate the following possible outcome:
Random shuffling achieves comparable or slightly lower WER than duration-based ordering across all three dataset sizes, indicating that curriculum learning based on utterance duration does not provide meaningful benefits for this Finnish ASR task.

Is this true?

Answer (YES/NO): NO